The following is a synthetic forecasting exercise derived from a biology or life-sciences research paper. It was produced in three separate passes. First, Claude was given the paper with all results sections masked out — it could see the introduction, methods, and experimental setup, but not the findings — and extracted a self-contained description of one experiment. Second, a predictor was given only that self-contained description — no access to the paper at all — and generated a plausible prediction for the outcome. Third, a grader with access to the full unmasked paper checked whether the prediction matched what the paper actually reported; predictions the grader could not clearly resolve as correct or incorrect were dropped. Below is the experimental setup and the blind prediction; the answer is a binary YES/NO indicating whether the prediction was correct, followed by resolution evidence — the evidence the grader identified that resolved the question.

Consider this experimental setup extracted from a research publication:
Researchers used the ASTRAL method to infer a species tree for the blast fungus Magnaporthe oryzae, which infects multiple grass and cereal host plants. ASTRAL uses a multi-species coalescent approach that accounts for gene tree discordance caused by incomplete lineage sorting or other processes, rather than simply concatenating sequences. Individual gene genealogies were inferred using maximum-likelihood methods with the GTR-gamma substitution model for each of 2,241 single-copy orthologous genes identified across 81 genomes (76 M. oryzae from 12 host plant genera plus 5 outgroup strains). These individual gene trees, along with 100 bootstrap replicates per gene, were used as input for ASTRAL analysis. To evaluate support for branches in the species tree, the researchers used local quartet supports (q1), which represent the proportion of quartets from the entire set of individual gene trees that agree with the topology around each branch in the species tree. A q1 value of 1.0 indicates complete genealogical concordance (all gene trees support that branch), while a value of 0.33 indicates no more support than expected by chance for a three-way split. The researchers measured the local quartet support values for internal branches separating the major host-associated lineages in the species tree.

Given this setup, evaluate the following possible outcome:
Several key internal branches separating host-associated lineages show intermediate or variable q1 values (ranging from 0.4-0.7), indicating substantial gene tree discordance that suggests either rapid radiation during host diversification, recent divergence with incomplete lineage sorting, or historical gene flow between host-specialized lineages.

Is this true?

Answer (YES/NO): NO